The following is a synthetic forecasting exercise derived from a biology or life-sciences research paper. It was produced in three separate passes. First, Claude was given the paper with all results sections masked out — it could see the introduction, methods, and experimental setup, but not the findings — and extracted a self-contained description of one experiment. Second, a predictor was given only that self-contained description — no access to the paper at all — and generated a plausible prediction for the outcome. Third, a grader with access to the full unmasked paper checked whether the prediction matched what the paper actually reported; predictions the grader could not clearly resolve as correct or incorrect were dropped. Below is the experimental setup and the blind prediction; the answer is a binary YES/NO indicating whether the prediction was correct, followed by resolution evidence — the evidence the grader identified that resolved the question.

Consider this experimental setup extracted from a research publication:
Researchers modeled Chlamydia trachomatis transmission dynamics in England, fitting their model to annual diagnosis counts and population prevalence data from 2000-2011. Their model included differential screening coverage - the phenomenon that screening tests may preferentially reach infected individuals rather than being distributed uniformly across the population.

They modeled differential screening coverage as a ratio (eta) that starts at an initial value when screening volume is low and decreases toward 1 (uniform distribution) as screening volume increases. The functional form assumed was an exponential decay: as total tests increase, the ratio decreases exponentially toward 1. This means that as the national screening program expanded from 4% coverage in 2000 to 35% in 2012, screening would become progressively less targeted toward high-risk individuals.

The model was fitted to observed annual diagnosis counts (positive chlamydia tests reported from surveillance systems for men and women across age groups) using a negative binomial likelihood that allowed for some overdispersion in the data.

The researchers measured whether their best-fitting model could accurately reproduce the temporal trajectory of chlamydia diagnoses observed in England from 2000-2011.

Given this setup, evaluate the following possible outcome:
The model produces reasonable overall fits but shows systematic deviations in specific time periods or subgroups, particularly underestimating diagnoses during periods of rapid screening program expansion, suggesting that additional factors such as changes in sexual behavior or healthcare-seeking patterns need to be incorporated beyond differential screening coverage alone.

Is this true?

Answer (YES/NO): NO